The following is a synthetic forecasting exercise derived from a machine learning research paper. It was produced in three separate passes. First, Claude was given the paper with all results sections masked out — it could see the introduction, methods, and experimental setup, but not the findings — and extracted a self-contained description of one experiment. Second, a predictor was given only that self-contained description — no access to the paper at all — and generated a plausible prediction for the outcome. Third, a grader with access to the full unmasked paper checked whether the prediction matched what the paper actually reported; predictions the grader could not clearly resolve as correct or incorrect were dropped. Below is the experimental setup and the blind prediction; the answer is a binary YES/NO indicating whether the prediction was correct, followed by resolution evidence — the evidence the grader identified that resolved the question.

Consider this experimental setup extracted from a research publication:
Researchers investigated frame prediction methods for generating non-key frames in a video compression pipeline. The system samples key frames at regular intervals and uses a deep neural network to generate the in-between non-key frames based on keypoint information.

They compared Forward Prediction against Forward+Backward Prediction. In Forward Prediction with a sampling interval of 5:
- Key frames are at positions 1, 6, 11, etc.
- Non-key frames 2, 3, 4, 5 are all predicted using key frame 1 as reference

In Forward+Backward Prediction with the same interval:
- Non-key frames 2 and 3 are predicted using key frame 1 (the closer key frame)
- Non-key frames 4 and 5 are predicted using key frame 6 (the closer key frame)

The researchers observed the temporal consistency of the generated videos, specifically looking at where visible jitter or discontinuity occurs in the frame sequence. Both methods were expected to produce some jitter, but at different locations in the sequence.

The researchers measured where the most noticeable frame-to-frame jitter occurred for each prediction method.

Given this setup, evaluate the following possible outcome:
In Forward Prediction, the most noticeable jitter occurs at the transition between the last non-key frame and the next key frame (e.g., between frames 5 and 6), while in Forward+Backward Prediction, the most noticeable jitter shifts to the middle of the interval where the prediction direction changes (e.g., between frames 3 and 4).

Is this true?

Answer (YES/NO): YES